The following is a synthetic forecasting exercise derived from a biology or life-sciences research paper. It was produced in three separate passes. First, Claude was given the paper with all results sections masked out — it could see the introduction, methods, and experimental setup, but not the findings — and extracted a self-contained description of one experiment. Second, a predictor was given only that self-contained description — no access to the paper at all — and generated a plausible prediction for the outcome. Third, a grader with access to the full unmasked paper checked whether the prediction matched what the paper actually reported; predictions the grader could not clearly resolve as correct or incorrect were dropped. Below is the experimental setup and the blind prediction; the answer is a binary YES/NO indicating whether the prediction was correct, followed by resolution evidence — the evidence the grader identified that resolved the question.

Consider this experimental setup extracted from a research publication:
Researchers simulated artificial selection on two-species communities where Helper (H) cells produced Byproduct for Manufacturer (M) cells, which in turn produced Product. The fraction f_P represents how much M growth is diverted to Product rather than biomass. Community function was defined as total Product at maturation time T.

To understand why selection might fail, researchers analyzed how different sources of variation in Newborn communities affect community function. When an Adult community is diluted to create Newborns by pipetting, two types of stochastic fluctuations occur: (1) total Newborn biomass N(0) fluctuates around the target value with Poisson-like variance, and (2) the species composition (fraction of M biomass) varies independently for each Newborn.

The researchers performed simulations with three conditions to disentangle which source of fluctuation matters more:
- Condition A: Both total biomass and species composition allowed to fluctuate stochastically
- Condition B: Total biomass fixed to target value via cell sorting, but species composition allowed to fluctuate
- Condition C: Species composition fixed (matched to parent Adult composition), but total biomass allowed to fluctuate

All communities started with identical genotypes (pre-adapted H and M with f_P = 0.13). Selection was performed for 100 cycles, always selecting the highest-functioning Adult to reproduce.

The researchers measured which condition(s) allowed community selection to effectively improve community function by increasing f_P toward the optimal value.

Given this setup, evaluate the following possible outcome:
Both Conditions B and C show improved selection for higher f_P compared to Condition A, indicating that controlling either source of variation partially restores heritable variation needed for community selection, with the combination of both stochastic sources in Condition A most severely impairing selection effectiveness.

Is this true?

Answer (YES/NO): NO